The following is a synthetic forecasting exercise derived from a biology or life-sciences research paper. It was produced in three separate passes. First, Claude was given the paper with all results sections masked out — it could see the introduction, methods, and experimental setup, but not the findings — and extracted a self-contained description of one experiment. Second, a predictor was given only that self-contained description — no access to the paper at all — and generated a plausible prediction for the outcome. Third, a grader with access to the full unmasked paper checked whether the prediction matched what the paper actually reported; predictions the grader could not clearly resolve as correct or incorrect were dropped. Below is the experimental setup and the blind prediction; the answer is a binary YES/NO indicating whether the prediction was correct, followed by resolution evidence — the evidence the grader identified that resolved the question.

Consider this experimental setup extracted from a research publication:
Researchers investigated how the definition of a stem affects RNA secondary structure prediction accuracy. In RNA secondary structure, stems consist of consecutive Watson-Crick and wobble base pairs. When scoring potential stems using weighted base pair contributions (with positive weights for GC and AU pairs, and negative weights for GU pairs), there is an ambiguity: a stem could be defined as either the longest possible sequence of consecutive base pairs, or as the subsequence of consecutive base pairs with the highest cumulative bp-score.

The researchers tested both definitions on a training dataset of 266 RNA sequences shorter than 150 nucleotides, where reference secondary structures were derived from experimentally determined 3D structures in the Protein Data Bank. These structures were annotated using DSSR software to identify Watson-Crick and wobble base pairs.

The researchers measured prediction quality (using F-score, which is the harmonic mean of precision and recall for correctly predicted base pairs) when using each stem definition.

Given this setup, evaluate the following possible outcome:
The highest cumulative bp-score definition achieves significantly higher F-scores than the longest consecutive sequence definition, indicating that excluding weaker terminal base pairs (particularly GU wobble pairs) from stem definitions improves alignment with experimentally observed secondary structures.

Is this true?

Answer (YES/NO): NO